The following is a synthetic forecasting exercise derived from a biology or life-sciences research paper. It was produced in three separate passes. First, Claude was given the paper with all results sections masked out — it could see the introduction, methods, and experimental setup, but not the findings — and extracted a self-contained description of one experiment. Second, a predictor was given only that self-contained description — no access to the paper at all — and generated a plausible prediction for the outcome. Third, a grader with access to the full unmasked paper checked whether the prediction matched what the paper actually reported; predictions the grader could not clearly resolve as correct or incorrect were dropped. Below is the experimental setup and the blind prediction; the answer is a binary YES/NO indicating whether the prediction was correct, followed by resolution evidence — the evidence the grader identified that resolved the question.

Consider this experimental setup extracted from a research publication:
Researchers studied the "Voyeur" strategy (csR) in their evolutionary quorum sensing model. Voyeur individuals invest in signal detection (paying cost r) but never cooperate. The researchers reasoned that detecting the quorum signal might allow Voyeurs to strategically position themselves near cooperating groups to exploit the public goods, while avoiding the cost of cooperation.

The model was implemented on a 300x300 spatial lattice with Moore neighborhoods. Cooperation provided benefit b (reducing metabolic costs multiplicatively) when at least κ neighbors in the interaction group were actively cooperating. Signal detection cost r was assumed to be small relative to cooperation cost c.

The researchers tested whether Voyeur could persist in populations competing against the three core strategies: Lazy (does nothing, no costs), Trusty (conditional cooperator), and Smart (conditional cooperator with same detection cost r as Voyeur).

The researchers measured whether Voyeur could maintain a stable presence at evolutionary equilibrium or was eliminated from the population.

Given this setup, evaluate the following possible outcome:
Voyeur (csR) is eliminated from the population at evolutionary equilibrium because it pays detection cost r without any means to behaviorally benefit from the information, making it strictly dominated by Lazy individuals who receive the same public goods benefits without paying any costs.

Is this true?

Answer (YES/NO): YES